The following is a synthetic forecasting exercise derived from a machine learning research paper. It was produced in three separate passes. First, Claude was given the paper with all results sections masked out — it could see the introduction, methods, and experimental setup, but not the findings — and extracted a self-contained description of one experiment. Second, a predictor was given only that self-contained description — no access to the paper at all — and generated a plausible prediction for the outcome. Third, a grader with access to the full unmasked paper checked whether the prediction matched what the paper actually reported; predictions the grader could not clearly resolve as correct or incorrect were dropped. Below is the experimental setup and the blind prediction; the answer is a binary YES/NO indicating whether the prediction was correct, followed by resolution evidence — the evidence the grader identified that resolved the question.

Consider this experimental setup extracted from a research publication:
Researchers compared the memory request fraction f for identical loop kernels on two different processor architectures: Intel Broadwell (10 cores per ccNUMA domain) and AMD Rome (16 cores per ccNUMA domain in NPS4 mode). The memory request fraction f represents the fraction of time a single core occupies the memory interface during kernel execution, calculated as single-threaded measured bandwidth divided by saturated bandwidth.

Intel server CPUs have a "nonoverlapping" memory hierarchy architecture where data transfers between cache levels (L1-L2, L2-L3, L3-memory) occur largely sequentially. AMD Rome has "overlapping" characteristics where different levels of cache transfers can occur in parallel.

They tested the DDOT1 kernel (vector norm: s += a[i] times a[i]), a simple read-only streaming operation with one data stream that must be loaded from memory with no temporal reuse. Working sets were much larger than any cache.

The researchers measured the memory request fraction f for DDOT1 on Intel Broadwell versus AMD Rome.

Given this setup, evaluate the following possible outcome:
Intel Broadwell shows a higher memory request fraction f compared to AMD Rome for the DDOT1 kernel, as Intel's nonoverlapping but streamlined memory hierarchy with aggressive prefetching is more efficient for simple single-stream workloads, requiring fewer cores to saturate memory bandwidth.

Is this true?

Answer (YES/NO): NO